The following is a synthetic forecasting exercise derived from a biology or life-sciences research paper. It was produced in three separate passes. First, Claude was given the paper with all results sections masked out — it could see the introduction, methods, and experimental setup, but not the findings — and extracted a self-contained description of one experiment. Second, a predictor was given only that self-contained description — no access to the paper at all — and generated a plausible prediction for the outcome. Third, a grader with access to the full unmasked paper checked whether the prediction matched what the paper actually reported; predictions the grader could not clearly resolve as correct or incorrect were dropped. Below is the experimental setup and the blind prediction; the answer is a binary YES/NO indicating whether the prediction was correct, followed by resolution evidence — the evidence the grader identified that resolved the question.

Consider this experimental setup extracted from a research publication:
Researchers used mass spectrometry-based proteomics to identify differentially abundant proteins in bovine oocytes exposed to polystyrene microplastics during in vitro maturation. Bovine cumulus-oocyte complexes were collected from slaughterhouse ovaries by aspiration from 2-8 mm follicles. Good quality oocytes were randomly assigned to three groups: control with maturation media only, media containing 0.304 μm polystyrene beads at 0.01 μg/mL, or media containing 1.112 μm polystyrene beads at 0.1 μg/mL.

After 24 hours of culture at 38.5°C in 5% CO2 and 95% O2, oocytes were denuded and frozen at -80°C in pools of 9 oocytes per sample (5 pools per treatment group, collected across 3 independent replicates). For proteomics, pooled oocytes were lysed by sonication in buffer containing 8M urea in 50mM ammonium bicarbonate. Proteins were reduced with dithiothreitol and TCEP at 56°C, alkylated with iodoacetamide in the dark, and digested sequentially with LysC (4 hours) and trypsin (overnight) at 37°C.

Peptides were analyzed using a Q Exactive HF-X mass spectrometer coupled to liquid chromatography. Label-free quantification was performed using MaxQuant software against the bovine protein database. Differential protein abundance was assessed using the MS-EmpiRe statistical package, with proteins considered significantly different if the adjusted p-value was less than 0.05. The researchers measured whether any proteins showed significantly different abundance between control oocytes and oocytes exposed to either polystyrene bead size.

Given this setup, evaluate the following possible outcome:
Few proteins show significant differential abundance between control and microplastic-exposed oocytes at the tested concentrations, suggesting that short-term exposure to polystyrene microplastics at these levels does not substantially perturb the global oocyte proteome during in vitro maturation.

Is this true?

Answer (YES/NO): NO